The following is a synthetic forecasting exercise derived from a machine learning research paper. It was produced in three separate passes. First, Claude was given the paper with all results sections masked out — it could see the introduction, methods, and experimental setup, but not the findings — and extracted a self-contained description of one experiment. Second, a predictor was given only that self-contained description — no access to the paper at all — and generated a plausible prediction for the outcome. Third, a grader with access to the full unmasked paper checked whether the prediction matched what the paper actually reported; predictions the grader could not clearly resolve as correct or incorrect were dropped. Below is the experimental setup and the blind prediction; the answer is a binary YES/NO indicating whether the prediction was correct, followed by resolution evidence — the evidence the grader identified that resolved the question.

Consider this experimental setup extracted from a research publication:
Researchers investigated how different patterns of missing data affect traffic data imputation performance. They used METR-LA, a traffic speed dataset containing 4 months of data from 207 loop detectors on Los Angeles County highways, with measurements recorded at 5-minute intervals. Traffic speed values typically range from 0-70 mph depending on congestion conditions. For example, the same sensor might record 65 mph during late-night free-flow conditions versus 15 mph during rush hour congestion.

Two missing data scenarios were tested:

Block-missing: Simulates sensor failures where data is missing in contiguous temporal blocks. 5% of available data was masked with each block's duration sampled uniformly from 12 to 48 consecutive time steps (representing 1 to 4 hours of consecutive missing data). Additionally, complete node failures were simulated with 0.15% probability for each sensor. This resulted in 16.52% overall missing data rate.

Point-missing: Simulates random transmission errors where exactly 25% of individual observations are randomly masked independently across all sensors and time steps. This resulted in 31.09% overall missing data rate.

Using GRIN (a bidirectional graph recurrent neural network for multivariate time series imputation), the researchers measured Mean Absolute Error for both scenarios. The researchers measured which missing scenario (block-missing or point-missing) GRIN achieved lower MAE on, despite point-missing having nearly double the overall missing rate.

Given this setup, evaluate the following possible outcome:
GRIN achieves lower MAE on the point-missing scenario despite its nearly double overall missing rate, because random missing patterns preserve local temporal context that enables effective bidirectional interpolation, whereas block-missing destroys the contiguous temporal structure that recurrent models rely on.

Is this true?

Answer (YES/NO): YES